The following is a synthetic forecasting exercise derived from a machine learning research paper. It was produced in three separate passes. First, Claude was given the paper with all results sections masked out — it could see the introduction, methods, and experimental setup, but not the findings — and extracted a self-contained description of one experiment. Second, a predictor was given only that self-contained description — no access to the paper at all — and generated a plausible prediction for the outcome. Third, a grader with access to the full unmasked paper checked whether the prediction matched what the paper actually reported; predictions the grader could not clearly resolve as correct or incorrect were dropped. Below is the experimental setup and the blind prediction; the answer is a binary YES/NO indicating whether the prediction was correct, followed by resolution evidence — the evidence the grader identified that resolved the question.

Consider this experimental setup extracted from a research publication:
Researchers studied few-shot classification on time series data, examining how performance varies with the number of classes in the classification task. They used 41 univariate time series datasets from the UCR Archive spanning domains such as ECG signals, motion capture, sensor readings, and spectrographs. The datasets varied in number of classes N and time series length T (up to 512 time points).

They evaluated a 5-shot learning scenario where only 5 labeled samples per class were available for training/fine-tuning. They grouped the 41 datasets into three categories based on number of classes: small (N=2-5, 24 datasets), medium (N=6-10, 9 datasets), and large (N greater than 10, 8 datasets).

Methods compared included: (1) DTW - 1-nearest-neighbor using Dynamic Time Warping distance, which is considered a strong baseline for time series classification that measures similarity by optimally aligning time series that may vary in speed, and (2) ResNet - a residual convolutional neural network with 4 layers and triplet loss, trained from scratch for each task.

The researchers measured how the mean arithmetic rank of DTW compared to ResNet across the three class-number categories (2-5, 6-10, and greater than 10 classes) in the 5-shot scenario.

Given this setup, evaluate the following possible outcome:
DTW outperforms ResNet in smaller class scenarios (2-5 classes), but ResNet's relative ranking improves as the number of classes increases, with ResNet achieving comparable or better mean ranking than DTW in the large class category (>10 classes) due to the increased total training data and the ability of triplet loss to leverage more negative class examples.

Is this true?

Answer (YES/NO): NO